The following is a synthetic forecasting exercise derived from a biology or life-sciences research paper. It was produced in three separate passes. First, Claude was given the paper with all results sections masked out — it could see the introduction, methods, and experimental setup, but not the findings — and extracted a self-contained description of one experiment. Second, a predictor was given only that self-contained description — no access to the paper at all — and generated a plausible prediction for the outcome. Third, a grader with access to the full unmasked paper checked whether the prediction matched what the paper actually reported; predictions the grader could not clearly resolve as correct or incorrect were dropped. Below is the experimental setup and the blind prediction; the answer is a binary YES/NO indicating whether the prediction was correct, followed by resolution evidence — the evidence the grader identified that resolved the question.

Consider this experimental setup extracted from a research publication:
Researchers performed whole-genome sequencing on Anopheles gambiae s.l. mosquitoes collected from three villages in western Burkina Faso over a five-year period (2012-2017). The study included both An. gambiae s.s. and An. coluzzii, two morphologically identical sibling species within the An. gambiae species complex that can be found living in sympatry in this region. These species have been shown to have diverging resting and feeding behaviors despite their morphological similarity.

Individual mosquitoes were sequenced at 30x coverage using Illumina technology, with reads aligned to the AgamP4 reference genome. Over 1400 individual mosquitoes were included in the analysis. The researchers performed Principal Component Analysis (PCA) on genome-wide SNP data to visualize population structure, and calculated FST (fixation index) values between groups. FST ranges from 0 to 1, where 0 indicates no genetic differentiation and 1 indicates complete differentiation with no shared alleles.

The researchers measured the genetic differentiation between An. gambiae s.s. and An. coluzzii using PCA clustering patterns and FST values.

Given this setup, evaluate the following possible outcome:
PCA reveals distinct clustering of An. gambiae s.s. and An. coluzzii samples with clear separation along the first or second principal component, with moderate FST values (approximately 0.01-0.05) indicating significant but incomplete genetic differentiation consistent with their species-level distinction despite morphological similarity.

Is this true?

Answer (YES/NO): YES